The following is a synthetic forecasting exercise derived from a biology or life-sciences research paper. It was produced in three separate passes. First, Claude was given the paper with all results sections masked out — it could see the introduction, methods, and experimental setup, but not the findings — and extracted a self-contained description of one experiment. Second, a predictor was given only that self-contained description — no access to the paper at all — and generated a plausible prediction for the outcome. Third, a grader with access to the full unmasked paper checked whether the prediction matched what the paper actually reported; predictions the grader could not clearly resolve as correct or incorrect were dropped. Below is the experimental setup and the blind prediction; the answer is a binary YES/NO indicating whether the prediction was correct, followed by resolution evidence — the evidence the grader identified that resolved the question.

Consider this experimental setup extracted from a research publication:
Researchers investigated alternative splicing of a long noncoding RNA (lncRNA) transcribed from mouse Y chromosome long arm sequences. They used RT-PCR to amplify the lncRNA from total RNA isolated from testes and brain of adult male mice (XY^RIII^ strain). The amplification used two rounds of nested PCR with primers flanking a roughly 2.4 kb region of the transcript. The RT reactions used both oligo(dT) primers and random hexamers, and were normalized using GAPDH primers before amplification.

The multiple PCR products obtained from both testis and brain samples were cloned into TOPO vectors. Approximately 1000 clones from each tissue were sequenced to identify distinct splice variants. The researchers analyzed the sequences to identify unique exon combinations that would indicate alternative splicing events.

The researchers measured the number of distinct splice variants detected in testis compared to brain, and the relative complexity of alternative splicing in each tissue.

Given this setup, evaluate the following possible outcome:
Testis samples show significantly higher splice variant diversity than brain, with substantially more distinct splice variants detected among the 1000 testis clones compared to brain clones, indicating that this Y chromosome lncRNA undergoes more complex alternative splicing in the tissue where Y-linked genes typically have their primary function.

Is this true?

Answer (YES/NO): YES